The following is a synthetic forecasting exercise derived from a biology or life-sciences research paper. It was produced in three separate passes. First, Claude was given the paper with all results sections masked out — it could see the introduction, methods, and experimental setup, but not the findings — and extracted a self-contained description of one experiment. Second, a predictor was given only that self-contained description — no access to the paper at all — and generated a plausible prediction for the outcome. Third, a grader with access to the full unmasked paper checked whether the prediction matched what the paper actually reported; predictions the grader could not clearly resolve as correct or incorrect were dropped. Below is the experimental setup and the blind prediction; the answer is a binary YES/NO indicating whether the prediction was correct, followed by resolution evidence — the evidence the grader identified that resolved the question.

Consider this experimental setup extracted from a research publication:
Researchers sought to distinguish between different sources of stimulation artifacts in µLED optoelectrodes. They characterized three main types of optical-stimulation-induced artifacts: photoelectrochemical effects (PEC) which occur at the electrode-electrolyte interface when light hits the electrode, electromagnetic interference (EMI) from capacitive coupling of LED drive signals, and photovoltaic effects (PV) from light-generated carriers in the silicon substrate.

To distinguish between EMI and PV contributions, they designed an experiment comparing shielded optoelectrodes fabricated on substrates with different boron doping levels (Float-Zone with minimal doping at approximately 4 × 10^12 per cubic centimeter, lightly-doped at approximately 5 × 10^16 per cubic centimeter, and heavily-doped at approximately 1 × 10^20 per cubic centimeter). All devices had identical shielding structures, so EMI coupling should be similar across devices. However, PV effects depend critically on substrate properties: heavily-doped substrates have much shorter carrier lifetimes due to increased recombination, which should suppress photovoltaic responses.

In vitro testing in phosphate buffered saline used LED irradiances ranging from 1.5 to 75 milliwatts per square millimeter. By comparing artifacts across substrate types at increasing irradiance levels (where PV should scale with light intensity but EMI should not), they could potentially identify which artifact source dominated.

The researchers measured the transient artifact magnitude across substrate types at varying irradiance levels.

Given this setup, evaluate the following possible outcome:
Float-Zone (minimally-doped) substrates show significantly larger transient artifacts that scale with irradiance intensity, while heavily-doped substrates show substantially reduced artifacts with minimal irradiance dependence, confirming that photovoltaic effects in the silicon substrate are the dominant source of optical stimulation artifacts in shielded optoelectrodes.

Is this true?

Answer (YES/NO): YES